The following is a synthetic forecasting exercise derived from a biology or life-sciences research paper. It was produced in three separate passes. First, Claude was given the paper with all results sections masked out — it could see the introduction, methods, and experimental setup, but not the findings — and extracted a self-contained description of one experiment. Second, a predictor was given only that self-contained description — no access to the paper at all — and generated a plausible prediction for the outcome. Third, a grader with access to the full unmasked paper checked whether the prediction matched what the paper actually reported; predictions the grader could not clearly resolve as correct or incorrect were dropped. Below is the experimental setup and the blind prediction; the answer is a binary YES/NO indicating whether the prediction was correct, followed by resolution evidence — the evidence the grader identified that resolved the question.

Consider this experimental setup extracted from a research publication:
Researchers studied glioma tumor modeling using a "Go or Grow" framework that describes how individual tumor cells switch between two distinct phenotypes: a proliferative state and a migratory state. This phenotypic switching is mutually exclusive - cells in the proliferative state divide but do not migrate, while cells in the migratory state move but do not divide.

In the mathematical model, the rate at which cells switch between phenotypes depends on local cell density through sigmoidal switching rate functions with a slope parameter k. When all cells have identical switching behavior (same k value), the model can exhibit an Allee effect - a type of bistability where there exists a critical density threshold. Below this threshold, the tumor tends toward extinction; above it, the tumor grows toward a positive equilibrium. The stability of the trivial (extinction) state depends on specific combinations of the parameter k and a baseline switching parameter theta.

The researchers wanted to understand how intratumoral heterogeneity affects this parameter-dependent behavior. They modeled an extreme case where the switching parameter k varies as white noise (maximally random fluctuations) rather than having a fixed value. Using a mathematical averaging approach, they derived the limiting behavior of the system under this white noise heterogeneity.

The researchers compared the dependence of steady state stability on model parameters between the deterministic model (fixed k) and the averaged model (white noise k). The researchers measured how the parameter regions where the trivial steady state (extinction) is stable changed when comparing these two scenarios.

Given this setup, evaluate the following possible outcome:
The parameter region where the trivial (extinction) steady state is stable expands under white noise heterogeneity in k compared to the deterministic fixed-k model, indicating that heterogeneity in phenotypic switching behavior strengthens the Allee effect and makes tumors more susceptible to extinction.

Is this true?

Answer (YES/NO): NO